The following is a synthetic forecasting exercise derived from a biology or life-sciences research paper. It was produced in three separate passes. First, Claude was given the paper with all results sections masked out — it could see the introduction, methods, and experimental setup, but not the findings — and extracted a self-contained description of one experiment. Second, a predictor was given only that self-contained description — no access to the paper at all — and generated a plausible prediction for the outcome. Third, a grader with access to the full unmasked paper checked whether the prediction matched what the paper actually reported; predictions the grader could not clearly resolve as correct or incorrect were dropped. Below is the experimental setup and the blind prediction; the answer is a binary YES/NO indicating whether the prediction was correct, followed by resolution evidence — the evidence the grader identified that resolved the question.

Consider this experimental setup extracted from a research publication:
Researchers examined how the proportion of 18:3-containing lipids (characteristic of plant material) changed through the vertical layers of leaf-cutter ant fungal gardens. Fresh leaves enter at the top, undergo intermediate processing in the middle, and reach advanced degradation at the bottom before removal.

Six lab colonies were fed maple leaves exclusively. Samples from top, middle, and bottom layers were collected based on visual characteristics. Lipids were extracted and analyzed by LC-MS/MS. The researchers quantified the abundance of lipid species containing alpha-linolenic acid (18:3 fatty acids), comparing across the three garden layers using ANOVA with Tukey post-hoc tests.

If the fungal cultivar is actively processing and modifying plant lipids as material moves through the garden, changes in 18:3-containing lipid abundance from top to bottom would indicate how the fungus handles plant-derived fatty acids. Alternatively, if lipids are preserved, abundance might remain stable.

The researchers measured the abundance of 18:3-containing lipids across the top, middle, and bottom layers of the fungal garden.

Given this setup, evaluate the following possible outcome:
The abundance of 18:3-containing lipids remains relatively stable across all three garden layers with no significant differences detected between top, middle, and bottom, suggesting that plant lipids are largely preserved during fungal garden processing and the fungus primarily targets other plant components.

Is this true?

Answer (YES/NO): NO